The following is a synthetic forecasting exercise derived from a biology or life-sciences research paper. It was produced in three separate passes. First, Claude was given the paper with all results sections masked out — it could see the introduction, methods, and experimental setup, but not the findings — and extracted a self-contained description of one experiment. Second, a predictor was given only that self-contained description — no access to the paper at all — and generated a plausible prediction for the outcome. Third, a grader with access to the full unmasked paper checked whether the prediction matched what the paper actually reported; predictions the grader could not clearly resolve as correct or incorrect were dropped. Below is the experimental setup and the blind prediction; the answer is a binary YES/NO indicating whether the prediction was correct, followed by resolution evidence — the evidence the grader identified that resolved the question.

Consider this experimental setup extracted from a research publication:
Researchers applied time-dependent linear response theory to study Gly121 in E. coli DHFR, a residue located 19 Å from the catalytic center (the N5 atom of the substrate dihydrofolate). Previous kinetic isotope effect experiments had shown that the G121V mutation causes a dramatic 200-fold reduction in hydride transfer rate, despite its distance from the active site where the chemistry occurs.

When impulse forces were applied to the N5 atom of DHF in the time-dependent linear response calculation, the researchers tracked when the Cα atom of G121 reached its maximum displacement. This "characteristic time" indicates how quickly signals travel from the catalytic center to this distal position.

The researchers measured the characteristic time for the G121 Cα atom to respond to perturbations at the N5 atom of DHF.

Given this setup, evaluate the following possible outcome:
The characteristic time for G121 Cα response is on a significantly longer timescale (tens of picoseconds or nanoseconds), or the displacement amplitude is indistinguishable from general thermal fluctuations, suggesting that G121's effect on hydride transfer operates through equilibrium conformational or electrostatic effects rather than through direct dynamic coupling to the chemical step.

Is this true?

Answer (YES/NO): NO